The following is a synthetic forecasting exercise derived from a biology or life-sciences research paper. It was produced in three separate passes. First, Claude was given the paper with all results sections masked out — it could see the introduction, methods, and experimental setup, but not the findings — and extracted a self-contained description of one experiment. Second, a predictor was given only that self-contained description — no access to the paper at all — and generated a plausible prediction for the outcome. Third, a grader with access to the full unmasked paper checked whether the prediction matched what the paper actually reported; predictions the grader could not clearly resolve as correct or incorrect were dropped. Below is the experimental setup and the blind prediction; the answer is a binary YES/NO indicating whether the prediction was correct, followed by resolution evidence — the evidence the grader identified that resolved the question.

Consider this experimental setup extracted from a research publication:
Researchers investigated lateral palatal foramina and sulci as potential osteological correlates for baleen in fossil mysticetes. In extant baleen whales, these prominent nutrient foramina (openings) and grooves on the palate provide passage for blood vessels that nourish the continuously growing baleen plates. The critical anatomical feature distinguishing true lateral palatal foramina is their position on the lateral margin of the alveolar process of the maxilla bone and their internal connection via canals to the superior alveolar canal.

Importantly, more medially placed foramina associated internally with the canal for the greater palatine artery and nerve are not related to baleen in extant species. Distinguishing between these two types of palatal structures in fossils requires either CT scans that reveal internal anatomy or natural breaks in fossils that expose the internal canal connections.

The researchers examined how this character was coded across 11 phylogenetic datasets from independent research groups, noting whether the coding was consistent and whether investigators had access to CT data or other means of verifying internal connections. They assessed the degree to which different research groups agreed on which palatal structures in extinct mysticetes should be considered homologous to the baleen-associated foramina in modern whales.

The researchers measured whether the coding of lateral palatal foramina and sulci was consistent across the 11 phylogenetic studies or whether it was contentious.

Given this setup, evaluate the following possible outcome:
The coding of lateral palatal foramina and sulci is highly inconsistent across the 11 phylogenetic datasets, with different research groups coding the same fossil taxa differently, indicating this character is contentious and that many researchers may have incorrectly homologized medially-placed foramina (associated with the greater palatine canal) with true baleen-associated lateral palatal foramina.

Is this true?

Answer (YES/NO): NO